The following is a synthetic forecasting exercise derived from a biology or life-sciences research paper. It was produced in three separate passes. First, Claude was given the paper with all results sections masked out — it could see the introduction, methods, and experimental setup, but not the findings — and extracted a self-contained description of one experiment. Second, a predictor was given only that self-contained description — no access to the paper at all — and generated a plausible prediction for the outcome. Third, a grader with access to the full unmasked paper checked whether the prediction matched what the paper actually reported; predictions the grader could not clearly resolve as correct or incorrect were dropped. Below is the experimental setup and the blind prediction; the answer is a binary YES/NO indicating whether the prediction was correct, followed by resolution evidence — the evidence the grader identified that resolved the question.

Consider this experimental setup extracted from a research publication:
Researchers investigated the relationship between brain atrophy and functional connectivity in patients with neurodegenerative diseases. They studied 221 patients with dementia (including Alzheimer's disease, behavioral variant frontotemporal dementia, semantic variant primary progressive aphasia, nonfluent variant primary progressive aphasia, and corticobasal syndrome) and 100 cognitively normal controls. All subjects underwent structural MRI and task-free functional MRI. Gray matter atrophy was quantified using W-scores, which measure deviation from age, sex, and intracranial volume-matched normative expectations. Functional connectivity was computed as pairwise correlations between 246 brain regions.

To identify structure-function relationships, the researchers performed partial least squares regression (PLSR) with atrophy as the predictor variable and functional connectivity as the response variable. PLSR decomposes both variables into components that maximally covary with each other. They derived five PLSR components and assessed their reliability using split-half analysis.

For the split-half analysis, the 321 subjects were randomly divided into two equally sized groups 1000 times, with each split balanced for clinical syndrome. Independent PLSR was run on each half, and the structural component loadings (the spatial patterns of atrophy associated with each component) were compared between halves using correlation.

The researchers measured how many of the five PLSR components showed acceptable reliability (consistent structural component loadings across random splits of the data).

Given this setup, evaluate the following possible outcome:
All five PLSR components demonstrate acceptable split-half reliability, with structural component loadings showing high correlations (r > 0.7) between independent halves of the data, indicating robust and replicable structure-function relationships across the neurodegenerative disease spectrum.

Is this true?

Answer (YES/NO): NO